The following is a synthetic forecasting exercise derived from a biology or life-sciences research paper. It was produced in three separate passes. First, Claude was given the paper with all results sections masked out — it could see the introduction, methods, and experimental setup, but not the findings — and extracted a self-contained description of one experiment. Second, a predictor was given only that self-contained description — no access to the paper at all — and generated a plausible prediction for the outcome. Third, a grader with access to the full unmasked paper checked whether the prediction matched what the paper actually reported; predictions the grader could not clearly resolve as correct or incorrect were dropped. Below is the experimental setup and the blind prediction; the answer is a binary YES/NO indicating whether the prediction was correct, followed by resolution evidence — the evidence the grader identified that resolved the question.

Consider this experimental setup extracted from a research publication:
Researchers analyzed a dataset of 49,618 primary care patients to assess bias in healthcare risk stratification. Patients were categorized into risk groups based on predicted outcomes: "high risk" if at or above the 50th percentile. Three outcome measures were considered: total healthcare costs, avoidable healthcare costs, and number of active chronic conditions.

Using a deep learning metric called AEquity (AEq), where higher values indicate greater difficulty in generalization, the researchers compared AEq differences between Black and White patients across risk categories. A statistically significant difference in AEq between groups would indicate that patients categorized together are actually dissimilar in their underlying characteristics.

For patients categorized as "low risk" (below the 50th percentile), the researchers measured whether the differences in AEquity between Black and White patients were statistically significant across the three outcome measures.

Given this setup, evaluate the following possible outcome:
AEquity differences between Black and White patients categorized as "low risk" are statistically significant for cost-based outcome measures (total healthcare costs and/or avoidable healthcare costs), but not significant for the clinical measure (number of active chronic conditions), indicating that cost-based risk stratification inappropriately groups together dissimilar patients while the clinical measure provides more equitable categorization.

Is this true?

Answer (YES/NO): NO